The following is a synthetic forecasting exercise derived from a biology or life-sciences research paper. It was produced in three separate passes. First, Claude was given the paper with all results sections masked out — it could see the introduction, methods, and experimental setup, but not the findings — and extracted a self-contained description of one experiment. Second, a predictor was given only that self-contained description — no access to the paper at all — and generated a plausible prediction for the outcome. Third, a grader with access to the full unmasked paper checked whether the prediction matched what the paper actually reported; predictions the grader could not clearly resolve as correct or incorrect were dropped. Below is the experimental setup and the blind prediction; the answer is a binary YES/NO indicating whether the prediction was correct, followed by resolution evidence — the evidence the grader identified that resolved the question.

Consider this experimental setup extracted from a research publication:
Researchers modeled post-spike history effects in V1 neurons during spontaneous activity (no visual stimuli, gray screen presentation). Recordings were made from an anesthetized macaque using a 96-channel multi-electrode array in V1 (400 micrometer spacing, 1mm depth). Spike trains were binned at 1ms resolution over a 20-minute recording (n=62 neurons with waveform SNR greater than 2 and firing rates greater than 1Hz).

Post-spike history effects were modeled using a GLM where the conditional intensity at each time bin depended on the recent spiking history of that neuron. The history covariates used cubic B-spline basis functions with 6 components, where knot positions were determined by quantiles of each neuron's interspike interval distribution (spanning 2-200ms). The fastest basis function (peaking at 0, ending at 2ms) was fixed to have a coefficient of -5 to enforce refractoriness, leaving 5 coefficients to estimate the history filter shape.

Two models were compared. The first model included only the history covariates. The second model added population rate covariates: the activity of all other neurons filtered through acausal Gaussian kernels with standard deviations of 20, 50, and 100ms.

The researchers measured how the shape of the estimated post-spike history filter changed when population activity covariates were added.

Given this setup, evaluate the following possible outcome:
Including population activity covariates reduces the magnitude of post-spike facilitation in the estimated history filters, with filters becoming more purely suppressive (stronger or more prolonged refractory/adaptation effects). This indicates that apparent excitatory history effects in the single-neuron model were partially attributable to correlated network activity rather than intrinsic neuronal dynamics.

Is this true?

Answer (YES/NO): YES